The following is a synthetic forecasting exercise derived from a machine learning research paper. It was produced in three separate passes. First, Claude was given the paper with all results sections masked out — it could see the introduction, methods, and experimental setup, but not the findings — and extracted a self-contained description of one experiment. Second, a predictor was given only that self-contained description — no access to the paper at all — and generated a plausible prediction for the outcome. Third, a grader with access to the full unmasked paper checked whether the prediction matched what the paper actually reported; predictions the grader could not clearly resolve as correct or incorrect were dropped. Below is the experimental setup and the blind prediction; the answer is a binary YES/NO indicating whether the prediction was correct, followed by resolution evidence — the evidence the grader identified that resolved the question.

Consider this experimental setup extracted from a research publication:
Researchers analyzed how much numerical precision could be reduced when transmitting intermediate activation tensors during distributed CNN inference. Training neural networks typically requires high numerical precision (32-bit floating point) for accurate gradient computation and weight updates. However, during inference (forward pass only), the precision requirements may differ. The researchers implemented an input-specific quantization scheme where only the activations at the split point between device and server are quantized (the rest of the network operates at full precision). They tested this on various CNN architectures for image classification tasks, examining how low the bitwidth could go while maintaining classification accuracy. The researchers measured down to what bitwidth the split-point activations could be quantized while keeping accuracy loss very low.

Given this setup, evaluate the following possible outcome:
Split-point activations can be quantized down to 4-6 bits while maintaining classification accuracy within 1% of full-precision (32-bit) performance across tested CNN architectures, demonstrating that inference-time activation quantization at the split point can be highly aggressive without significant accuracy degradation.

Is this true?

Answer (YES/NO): YES